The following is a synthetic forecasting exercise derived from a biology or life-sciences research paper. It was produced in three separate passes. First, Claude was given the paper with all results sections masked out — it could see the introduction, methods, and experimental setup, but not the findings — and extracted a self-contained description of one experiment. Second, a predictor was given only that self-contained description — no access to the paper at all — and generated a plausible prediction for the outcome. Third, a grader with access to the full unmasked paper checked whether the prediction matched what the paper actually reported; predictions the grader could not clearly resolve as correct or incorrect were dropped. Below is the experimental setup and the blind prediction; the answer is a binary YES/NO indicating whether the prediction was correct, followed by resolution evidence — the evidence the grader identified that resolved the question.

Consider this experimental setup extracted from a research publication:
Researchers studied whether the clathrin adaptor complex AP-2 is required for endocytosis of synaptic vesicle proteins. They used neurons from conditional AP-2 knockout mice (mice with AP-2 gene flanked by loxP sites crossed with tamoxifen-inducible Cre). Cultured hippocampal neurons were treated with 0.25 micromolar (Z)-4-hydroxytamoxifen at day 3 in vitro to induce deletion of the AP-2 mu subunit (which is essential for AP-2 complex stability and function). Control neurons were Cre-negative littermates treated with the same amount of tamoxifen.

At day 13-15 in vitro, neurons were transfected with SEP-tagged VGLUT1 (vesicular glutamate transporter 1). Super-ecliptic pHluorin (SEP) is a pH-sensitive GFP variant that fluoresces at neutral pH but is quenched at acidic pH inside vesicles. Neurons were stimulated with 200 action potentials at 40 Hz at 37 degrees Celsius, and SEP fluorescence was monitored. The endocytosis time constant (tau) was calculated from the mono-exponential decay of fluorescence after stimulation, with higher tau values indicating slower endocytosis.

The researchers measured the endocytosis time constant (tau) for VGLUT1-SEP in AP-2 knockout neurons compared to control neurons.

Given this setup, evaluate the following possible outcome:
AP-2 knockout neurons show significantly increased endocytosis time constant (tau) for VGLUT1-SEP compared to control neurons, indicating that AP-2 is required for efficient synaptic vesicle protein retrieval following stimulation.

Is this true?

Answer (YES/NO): YES